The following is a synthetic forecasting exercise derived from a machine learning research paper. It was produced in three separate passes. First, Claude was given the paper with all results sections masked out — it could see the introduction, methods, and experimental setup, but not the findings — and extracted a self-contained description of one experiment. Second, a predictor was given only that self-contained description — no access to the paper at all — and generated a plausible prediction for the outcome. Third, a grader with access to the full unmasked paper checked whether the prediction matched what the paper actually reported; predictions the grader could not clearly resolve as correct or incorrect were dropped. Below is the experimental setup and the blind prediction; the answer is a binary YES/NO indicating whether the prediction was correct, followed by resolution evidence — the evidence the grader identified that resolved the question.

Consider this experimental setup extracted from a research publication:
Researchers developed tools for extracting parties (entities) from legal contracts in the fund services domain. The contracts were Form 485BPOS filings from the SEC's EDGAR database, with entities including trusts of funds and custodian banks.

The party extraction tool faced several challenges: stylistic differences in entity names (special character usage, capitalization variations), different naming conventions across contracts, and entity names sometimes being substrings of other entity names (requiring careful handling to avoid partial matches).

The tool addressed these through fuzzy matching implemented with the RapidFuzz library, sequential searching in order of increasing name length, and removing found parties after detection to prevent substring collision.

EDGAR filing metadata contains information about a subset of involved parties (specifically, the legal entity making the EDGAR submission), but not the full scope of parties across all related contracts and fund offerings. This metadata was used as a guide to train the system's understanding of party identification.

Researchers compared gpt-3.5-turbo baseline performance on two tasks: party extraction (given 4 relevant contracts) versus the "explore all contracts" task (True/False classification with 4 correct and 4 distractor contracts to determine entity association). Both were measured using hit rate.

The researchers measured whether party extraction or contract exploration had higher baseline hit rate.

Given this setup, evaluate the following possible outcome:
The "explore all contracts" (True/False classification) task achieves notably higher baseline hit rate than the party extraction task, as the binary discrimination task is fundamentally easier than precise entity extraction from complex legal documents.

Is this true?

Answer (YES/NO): YES